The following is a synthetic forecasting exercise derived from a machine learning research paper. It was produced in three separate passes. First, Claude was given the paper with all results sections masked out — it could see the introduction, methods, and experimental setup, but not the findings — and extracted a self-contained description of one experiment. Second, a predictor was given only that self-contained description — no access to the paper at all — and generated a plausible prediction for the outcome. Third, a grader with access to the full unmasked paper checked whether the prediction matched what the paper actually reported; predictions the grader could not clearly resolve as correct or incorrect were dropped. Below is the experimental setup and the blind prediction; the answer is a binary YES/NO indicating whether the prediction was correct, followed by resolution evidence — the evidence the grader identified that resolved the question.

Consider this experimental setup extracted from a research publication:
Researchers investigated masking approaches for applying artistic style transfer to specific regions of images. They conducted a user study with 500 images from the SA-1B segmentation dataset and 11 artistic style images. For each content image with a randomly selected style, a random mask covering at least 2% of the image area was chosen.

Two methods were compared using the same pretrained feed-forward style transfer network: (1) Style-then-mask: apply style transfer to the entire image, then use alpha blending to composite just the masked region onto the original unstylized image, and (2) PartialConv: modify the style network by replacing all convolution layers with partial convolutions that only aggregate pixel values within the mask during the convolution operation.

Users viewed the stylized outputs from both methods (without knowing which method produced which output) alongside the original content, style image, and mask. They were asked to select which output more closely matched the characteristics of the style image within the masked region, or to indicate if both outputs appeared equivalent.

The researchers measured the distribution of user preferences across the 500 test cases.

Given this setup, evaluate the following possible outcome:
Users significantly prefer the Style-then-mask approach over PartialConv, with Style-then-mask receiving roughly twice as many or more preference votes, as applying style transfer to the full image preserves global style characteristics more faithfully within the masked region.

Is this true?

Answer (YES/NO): NO